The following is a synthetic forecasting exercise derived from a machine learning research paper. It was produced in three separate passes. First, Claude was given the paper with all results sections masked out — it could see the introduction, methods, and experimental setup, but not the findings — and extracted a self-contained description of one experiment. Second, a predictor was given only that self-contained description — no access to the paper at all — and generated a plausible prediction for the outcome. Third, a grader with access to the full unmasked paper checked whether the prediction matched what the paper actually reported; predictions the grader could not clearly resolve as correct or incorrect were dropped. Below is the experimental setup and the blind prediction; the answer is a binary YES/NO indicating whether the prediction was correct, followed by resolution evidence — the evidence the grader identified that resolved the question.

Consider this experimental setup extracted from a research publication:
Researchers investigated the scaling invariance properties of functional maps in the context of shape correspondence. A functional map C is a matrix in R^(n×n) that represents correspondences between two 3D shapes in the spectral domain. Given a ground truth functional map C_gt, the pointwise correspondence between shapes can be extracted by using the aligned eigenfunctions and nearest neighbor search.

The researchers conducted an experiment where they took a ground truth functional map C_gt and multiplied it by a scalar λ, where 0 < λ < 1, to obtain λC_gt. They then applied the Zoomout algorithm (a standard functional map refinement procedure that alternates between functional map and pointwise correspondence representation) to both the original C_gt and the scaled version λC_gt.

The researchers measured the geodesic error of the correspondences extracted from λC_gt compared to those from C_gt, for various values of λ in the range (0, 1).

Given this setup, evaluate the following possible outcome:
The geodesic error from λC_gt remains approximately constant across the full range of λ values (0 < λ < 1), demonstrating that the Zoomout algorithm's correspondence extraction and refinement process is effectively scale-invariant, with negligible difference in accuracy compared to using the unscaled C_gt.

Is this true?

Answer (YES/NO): YES